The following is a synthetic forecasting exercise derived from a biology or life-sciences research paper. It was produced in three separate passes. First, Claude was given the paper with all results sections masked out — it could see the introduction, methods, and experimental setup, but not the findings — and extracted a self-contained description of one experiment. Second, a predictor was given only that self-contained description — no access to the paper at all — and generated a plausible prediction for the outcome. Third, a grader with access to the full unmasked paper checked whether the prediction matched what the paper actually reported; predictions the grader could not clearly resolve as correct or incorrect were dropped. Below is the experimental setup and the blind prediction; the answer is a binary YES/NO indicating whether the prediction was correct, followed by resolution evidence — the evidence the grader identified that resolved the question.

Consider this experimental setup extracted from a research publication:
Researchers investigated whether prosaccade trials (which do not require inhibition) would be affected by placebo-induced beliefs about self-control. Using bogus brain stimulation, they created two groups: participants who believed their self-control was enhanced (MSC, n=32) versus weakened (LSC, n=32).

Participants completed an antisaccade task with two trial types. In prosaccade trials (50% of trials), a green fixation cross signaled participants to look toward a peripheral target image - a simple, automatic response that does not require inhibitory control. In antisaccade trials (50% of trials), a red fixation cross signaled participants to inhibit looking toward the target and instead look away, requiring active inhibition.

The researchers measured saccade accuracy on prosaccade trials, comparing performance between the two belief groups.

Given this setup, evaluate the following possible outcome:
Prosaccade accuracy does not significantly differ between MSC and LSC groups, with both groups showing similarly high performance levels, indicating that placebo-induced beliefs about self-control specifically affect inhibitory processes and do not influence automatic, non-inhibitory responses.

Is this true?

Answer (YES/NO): YES